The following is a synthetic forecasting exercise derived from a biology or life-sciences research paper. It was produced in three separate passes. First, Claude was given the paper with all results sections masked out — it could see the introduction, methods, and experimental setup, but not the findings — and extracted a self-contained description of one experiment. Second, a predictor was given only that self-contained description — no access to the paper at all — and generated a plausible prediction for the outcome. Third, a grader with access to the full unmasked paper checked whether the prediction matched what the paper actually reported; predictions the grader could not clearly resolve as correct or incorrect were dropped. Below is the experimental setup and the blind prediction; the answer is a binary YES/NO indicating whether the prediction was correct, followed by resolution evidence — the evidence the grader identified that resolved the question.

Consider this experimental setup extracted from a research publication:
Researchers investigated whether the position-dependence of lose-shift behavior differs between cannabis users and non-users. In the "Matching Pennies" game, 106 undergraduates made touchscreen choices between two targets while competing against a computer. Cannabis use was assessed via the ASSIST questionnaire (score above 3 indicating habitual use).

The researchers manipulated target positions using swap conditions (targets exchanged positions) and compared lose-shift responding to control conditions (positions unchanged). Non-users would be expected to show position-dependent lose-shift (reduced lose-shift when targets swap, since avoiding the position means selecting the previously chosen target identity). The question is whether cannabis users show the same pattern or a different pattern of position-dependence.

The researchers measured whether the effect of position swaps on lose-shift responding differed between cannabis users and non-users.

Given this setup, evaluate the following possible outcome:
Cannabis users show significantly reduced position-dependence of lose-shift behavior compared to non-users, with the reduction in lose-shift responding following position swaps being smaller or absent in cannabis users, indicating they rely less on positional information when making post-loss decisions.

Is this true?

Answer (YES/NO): NO